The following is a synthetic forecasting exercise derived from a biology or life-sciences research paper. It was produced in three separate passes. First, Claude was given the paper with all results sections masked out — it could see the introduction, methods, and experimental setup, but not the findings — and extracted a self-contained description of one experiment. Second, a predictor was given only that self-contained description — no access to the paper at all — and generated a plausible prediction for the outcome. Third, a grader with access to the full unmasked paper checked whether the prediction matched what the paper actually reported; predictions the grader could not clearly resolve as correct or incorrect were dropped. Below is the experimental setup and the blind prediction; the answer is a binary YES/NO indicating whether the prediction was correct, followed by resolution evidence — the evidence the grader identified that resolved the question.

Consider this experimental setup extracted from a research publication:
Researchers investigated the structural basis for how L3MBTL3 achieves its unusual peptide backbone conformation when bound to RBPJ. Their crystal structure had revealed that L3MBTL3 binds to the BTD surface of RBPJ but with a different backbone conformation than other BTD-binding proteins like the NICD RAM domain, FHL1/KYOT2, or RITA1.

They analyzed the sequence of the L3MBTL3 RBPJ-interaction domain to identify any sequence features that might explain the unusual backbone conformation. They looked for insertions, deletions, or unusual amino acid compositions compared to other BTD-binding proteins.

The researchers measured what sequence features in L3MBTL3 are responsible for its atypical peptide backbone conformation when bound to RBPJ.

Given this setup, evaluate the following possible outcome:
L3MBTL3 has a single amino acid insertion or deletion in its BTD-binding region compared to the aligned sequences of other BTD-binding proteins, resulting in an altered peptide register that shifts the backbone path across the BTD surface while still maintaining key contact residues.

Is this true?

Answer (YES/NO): YES